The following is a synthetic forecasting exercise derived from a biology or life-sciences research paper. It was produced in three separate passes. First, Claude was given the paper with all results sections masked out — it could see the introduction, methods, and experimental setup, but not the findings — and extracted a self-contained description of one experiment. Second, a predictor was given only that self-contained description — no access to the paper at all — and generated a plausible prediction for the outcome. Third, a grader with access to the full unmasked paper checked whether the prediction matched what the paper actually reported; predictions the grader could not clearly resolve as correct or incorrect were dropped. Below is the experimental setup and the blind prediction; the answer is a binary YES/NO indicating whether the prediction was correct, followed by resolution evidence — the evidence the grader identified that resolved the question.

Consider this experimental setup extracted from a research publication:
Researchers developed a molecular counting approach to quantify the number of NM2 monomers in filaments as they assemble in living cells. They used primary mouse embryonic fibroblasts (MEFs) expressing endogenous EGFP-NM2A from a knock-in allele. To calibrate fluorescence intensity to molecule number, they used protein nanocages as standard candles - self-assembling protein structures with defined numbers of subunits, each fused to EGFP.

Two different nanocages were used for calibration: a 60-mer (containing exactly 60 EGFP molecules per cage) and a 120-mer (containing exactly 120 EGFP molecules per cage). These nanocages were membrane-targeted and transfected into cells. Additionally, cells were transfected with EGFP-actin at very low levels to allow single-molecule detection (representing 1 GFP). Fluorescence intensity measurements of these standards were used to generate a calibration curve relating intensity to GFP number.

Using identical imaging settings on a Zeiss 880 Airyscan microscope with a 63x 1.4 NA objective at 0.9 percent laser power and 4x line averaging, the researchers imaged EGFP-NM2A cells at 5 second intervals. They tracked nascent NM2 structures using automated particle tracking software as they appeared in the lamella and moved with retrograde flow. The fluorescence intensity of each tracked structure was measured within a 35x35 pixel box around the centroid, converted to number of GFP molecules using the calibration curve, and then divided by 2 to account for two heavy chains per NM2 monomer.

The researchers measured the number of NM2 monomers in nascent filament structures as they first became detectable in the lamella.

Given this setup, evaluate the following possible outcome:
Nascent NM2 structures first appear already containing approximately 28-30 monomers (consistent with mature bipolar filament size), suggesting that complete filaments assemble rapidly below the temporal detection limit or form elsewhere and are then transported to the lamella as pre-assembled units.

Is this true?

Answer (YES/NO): NO